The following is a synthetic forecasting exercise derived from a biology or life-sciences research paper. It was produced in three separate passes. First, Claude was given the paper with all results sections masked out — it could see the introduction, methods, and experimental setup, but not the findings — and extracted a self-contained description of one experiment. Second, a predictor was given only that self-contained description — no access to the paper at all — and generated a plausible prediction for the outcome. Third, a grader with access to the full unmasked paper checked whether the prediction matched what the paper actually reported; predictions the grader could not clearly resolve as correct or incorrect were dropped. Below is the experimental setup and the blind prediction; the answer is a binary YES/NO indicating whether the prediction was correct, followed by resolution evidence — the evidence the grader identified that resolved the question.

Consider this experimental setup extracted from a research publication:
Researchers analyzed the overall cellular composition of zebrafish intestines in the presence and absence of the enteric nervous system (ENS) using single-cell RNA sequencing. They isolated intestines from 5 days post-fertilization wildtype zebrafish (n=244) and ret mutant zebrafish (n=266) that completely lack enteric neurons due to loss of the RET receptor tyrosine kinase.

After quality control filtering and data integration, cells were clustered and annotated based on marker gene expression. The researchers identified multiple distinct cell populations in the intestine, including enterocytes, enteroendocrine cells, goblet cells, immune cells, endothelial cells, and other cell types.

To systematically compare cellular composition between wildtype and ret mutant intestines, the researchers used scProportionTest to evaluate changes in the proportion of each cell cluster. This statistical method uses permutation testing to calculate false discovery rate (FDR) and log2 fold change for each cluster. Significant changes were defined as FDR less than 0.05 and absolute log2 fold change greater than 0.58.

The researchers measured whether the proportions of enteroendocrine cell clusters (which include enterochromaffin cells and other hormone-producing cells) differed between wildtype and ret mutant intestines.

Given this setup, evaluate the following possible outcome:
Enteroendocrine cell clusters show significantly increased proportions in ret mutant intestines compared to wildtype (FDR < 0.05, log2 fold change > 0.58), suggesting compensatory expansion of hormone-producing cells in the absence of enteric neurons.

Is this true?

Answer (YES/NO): NO